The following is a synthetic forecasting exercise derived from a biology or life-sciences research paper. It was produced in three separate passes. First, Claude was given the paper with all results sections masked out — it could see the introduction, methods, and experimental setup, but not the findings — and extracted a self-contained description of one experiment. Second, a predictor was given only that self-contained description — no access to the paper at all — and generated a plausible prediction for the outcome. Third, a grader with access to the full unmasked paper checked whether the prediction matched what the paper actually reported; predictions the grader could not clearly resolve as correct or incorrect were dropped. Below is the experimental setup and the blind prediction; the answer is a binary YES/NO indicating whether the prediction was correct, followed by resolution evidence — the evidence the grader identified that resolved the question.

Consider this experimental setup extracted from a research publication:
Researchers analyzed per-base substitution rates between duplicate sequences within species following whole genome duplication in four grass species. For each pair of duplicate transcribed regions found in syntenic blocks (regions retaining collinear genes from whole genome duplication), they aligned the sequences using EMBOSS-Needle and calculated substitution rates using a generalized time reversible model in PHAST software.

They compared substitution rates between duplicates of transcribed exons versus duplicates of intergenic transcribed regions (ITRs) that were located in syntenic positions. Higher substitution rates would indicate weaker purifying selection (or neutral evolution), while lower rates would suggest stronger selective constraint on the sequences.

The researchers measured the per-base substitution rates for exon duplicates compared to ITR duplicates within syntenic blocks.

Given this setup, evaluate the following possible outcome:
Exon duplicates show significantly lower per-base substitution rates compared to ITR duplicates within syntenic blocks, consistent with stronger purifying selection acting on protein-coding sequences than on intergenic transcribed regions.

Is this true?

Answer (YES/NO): NO